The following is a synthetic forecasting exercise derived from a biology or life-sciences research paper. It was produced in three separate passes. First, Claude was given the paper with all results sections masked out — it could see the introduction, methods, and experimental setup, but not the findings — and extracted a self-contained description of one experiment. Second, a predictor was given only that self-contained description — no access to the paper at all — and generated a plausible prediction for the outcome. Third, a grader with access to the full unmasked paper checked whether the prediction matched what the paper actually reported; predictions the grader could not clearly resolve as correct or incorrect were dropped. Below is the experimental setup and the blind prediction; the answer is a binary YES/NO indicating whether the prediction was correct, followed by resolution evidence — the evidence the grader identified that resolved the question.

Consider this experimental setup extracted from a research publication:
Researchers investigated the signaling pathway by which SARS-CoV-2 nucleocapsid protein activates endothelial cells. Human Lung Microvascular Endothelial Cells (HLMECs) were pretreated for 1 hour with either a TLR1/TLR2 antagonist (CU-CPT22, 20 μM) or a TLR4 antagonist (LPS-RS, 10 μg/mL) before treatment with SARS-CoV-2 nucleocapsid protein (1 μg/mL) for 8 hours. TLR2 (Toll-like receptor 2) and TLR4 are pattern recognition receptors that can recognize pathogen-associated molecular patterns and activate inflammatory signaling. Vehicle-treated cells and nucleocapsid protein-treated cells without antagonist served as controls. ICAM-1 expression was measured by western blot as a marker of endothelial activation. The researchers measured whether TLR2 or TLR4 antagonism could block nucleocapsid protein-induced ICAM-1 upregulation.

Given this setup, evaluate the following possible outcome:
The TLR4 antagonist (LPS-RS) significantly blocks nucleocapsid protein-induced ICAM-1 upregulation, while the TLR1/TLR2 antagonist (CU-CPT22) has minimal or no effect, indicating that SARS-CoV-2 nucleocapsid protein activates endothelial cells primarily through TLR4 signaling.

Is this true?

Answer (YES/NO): NO